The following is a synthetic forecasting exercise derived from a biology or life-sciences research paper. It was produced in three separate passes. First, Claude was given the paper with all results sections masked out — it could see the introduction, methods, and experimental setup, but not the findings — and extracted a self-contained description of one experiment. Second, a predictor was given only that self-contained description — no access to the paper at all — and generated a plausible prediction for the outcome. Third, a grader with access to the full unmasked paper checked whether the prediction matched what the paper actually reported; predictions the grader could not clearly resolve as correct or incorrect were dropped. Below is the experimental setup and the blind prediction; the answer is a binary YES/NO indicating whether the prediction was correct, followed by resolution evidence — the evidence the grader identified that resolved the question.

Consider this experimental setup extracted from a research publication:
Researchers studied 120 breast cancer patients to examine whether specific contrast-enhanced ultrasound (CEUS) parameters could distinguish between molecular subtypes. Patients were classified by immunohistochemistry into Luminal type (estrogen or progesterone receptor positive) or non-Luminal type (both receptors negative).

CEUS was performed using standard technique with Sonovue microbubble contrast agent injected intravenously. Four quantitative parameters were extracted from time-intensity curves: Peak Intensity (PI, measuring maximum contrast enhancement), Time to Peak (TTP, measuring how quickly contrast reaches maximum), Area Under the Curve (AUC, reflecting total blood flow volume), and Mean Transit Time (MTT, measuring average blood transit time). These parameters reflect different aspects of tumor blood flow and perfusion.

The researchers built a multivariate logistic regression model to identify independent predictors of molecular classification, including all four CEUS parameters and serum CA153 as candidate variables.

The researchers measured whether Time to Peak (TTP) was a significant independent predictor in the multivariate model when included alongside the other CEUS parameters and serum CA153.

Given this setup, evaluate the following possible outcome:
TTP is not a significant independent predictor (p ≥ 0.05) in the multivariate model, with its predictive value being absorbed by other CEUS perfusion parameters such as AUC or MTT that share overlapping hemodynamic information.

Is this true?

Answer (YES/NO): NO